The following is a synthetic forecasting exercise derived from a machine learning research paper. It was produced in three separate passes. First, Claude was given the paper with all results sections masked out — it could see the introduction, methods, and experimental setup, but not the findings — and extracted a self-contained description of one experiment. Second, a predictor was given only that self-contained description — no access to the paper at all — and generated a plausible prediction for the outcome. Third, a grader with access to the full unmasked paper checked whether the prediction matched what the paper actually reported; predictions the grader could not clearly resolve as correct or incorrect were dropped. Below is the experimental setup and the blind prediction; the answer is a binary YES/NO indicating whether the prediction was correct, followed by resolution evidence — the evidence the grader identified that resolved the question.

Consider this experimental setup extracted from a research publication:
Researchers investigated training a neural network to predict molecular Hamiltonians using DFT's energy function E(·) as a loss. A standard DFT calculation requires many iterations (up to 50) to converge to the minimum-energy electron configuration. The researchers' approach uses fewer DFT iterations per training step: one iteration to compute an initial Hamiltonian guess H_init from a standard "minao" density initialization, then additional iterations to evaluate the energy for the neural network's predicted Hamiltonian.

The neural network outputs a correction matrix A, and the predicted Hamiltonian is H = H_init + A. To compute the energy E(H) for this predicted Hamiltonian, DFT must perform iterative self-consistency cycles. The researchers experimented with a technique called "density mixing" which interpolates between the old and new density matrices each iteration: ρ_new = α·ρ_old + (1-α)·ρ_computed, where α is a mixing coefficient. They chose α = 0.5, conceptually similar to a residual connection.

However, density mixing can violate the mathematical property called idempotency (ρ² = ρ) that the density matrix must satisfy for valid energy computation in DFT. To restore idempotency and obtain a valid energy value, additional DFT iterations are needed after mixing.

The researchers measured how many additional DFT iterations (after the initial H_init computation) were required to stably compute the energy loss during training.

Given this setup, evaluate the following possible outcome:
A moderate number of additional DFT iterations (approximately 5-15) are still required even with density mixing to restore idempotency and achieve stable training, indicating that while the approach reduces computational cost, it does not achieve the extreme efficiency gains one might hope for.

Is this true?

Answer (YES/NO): NO